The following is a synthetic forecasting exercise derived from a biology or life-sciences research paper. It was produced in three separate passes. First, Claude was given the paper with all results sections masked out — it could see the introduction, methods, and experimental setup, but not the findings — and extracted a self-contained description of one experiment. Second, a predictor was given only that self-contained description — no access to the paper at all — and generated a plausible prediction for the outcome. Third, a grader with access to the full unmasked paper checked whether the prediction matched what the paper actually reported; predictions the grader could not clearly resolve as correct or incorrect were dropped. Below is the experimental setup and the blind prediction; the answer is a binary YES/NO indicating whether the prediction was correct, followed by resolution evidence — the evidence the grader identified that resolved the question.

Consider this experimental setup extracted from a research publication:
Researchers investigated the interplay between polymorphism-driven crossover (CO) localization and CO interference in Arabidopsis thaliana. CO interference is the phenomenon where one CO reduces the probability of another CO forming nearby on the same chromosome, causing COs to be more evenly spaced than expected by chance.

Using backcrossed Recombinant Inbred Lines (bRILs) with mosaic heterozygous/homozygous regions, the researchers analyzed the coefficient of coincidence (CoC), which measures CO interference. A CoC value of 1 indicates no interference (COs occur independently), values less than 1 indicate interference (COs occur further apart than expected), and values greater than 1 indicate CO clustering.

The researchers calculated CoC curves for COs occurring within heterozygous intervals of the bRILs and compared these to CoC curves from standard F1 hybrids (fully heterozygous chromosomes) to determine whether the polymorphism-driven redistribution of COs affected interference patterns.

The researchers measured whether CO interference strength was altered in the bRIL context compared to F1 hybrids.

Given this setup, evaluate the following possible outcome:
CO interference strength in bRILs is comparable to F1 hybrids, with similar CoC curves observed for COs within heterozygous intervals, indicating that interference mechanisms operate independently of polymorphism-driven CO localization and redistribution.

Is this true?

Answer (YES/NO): YES